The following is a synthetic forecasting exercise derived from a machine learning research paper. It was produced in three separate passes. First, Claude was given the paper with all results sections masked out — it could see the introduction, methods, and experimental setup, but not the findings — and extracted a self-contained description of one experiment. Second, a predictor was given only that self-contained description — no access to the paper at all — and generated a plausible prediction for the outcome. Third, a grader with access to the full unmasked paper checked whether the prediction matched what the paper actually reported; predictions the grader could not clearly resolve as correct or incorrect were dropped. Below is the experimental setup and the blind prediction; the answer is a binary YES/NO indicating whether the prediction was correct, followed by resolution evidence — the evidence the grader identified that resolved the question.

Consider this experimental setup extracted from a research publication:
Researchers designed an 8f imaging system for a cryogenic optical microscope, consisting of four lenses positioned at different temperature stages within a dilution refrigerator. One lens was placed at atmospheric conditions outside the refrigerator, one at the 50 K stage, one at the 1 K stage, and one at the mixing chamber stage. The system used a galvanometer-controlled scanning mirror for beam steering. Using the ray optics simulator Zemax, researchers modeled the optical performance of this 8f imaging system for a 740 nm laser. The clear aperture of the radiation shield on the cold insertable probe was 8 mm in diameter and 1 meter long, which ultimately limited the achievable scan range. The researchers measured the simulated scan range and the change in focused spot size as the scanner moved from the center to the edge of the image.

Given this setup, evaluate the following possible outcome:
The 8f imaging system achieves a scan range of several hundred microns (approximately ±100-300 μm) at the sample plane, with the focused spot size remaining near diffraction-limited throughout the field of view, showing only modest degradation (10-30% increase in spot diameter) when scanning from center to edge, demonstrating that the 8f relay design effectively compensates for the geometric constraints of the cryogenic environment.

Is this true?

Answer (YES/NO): NO